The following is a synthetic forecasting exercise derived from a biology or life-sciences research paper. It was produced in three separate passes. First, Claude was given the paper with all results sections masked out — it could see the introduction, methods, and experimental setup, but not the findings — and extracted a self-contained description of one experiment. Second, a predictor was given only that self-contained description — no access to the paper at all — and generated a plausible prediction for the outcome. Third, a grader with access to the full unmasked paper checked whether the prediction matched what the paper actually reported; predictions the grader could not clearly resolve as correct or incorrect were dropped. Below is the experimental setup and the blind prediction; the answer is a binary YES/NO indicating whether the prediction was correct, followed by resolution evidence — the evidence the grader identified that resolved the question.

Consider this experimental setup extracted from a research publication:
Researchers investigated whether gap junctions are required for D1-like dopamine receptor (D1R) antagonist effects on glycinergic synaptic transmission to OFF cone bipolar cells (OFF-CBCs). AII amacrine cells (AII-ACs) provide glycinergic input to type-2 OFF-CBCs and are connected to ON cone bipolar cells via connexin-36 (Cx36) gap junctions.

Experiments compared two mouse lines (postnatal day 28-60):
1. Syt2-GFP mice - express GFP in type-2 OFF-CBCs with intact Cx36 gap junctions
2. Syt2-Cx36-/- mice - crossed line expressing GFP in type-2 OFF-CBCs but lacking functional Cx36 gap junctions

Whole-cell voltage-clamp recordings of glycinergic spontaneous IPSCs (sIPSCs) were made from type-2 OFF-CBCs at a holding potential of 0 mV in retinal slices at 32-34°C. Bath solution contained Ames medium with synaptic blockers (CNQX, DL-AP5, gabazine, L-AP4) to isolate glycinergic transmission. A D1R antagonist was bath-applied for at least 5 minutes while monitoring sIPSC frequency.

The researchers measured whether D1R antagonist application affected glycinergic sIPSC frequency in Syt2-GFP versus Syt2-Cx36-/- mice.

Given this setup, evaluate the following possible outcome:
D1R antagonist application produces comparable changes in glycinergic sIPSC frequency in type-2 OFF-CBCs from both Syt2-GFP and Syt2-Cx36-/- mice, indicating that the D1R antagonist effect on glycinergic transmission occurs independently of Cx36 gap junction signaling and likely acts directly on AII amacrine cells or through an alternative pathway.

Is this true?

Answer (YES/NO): NO